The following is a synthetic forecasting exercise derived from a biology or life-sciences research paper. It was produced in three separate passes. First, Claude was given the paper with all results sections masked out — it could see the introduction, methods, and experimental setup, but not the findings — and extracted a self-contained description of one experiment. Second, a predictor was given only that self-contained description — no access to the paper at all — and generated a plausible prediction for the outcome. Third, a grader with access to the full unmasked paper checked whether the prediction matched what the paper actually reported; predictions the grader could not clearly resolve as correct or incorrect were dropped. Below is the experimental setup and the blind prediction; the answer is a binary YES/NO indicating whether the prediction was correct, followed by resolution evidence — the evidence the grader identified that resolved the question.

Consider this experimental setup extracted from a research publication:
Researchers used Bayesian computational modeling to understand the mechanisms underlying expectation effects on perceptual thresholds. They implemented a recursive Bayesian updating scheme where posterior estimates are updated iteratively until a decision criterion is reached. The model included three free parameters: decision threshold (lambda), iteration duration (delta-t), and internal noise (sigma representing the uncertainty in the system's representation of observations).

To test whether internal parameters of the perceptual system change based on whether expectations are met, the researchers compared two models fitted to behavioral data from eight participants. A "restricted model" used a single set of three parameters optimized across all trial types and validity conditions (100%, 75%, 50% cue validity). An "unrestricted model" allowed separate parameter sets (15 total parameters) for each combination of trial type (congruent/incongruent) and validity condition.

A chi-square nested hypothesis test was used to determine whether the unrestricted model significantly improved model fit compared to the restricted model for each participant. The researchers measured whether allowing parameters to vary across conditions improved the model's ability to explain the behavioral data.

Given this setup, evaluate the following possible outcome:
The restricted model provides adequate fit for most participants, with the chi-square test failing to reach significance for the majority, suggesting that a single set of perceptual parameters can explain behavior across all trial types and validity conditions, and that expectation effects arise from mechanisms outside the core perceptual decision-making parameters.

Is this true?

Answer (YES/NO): YES